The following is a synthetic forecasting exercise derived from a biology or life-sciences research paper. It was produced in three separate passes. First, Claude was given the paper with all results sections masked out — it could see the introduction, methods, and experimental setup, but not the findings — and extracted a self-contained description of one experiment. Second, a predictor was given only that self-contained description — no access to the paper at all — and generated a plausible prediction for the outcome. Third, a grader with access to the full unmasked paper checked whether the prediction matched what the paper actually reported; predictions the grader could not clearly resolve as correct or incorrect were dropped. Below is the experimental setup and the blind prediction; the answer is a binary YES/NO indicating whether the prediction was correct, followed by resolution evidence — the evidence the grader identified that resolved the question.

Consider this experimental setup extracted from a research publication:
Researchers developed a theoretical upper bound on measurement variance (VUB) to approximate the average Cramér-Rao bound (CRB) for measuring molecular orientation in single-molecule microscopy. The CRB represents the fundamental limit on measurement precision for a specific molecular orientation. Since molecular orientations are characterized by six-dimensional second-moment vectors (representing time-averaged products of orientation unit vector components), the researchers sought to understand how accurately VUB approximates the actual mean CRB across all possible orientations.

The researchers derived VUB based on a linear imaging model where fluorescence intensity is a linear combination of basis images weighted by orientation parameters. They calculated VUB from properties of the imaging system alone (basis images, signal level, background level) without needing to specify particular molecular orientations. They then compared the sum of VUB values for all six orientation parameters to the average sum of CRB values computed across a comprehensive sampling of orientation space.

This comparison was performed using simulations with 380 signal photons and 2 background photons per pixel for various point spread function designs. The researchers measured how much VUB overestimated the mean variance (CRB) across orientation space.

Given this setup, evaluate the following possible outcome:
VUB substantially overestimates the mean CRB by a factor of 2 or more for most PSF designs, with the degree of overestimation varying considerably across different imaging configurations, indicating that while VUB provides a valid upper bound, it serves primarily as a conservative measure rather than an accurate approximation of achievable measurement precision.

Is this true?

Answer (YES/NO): NO